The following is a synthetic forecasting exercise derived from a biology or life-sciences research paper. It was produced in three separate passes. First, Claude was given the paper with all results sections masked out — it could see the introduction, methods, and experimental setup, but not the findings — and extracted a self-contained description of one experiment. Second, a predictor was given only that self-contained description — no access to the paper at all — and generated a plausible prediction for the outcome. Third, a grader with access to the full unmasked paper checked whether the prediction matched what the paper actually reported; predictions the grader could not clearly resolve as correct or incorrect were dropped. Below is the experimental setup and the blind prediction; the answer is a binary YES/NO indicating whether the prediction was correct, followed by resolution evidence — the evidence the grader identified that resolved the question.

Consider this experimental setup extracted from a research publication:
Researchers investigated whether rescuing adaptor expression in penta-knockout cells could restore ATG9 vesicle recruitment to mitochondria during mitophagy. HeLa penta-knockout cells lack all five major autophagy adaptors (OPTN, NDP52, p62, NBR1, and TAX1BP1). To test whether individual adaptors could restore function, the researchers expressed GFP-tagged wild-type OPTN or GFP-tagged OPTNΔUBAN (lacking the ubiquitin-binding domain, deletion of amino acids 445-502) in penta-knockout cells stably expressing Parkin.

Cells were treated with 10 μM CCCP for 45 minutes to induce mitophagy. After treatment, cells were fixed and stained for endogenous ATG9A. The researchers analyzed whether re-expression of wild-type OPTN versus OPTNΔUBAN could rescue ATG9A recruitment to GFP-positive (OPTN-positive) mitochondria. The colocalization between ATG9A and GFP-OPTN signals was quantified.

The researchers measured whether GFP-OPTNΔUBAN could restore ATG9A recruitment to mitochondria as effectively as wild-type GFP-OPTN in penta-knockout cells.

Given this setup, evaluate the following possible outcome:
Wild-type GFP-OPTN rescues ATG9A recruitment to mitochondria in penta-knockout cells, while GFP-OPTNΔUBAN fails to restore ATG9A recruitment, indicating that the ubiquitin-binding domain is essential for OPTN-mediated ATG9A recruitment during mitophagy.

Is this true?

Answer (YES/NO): YES